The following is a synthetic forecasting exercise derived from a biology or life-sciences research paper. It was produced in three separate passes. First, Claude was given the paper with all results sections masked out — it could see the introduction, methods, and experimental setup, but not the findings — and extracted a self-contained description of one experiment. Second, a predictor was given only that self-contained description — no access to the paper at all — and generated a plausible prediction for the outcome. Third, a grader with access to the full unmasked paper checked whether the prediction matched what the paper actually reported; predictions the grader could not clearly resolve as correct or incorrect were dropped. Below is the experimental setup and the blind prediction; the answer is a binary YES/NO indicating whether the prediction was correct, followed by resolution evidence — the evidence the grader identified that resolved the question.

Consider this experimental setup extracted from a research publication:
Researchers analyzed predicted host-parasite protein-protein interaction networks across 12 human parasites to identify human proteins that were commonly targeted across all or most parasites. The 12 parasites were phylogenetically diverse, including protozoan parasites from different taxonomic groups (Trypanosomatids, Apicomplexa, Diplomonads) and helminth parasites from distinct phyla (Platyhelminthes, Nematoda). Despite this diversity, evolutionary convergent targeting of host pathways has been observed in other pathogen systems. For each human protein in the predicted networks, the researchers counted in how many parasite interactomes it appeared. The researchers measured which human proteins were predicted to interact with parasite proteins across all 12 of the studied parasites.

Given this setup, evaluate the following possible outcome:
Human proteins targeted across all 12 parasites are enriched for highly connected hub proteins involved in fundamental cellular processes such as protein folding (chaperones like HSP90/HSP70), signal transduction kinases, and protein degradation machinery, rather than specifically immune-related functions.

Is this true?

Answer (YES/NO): NO